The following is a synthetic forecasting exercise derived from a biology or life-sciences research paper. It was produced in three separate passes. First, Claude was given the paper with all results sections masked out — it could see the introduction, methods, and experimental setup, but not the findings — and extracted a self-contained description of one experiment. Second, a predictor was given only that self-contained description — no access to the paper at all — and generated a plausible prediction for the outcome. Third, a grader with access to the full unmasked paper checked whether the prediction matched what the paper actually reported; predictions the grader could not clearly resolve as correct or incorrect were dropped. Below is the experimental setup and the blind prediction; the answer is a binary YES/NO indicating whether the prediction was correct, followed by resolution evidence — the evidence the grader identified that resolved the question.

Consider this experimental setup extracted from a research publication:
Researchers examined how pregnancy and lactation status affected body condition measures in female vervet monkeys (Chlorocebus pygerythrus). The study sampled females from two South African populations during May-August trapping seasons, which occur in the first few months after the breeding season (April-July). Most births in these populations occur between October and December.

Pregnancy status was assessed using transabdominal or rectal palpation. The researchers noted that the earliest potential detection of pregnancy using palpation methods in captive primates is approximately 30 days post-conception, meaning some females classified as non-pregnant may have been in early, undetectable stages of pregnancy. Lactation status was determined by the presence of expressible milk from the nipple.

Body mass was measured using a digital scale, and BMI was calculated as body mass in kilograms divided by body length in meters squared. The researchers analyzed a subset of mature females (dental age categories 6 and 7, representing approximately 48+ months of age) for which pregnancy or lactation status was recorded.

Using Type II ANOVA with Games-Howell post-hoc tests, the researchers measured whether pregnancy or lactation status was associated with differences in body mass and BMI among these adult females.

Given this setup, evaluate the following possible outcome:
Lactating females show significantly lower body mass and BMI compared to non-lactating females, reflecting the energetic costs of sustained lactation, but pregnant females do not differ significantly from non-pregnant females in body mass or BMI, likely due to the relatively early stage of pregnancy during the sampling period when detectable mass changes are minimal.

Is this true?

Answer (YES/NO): NO